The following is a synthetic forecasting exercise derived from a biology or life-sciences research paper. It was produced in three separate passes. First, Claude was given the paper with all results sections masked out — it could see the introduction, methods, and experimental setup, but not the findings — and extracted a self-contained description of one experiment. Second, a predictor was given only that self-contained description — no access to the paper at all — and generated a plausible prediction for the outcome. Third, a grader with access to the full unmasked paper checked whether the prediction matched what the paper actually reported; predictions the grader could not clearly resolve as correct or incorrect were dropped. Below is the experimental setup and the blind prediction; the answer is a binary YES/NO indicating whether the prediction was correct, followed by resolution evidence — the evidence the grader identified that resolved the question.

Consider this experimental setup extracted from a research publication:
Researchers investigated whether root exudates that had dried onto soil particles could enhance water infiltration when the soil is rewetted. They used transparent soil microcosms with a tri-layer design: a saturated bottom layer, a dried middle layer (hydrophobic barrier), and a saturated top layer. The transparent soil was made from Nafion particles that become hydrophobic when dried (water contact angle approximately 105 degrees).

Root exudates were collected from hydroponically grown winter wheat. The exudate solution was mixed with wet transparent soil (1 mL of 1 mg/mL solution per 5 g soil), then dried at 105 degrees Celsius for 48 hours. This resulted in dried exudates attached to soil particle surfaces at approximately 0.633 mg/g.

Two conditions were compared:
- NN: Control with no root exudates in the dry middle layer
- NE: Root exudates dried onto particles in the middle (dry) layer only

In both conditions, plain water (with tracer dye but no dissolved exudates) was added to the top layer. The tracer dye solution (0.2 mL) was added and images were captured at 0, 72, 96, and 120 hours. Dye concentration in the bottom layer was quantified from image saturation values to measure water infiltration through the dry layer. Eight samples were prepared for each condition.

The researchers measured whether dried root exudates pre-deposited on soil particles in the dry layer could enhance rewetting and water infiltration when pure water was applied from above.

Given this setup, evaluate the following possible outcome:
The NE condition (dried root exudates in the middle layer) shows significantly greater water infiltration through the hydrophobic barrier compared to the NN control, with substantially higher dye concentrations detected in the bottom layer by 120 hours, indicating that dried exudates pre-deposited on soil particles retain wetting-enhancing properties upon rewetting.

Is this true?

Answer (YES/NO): NO